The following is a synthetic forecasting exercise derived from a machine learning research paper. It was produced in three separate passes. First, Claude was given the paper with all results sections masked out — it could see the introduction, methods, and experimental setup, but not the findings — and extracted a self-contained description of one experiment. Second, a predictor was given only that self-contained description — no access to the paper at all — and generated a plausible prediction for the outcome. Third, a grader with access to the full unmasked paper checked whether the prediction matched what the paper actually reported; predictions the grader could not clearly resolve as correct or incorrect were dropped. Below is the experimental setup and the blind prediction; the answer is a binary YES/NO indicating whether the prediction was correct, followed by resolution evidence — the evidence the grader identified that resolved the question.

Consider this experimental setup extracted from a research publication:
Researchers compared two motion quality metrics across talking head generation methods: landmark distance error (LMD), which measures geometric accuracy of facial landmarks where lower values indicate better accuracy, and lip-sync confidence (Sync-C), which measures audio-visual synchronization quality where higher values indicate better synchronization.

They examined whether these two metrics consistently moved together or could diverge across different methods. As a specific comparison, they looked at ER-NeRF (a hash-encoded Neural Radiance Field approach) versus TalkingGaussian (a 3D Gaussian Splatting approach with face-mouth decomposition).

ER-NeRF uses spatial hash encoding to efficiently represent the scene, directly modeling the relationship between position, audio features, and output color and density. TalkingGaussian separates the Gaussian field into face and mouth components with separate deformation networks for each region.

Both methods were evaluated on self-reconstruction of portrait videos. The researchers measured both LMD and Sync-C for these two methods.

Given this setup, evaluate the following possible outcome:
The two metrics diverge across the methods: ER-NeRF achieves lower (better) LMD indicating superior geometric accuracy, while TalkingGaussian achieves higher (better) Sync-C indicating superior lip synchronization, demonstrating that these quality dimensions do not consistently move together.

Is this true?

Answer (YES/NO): NO